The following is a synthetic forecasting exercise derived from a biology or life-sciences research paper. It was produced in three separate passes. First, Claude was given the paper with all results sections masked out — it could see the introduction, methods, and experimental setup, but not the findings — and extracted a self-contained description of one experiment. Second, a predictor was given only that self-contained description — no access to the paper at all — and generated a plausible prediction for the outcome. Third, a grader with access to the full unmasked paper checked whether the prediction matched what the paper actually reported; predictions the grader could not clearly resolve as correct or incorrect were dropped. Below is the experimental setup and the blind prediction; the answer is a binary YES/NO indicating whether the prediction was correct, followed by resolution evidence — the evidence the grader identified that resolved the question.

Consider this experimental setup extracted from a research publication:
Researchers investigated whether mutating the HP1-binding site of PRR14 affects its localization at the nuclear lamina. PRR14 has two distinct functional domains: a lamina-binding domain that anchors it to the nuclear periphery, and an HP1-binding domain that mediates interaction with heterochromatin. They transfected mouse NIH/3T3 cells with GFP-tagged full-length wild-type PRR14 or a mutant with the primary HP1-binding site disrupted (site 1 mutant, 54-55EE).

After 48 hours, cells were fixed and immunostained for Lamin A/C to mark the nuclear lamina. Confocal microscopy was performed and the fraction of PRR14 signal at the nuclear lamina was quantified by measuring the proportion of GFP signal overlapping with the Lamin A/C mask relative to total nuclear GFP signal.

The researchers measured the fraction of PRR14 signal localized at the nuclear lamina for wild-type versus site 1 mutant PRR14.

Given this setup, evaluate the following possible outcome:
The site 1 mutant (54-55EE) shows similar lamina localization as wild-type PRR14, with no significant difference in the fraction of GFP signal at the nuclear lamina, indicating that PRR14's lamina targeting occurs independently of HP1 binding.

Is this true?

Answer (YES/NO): YES